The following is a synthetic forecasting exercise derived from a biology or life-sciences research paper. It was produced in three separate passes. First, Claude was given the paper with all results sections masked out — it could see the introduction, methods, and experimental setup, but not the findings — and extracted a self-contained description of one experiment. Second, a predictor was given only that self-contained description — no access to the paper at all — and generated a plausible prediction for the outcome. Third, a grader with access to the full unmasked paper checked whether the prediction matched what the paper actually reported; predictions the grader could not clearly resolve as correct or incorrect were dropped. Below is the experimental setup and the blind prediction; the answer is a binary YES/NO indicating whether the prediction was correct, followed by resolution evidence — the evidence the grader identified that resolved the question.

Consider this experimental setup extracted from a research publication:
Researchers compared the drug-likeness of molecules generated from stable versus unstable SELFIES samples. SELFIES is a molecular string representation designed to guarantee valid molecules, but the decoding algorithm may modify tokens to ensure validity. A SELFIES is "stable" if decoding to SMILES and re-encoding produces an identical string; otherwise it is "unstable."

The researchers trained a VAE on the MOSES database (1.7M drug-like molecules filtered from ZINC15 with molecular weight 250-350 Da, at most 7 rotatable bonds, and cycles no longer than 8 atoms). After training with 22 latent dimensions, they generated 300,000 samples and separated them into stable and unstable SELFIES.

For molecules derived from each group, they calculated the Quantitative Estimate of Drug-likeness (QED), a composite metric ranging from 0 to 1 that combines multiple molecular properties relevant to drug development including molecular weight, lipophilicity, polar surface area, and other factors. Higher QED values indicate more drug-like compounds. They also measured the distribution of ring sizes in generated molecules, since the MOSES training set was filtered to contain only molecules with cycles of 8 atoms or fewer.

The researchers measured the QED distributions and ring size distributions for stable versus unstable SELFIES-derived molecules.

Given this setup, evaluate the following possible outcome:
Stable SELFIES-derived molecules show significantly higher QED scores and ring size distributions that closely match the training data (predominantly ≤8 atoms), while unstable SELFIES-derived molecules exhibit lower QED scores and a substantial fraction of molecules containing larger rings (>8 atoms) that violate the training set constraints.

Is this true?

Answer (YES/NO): YES